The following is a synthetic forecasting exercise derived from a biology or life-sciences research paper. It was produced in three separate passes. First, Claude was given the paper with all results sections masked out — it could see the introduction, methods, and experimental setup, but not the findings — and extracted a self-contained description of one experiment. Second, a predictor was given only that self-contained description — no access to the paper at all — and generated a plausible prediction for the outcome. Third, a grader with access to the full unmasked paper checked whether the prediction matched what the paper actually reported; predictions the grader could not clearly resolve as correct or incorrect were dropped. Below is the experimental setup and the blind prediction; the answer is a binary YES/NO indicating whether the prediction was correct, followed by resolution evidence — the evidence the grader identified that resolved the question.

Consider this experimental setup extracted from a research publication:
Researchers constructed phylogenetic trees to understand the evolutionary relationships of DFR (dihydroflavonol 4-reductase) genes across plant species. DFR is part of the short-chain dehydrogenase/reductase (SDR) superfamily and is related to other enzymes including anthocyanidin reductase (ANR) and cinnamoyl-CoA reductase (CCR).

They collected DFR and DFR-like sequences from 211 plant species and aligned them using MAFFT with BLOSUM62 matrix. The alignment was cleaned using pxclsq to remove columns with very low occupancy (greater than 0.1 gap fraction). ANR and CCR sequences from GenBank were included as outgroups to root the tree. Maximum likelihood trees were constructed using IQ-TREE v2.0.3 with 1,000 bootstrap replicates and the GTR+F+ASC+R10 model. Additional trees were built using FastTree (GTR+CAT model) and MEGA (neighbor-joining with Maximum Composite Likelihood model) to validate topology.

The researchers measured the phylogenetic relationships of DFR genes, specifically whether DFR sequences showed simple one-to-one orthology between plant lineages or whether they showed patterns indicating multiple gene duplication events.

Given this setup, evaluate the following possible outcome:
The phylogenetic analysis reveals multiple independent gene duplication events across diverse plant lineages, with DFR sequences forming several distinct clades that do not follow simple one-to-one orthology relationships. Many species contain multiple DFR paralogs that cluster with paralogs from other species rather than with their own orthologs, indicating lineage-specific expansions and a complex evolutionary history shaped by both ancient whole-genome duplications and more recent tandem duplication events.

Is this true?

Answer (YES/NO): NO